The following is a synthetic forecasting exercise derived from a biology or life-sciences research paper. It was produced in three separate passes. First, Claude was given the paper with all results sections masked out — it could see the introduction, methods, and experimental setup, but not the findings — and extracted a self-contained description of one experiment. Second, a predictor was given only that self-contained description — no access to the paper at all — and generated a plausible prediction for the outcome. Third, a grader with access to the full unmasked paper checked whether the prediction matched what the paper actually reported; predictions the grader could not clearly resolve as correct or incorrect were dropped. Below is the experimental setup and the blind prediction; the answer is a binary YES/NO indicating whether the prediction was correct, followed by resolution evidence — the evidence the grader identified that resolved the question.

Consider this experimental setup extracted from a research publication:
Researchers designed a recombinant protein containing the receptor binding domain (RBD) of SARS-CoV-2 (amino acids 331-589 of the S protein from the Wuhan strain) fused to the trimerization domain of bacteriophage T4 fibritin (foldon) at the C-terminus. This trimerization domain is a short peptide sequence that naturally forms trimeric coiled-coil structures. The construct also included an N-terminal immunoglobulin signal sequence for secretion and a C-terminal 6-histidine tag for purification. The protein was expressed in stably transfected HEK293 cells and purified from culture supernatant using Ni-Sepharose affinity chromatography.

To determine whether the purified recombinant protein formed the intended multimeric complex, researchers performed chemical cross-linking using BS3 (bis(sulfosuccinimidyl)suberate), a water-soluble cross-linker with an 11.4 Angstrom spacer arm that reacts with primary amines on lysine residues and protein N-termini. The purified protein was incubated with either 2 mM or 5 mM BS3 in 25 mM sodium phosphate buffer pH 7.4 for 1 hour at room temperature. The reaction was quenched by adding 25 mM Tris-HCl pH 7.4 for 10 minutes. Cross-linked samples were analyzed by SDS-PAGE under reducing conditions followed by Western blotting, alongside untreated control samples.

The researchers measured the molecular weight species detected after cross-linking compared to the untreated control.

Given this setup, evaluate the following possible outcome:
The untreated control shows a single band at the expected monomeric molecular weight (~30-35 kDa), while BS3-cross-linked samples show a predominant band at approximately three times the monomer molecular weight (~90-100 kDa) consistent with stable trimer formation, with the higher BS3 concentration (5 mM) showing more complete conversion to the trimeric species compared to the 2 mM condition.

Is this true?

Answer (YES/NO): NO